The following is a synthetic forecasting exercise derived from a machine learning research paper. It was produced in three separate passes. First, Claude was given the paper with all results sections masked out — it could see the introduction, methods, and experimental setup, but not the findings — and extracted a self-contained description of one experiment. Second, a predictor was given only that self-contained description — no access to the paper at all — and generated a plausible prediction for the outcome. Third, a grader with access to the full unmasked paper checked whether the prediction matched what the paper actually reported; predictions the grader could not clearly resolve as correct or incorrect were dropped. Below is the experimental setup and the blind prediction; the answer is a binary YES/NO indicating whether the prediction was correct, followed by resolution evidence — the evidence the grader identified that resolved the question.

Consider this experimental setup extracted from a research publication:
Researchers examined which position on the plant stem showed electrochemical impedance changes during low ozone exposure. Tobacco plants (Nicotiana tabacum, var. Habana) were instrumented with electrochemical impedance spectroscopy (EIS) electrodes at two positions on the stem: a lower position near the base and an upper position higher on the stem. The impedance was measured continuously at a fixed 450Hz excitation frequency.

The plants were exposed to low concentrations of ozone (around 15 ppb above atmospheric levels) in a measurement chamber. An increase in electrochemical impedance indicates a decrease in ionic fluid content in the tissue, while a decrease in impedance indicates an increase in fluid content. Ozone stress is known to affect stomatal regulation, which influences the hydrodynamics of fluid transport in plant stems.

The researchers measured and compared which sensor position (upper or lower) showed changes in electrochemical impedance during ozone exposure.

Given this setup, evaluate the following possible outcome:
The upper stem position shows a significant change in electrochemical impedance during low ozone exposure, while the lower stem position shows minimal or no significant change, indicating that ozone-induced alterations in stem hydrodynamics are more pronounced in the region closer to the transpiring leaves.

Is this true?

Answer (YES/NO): YES